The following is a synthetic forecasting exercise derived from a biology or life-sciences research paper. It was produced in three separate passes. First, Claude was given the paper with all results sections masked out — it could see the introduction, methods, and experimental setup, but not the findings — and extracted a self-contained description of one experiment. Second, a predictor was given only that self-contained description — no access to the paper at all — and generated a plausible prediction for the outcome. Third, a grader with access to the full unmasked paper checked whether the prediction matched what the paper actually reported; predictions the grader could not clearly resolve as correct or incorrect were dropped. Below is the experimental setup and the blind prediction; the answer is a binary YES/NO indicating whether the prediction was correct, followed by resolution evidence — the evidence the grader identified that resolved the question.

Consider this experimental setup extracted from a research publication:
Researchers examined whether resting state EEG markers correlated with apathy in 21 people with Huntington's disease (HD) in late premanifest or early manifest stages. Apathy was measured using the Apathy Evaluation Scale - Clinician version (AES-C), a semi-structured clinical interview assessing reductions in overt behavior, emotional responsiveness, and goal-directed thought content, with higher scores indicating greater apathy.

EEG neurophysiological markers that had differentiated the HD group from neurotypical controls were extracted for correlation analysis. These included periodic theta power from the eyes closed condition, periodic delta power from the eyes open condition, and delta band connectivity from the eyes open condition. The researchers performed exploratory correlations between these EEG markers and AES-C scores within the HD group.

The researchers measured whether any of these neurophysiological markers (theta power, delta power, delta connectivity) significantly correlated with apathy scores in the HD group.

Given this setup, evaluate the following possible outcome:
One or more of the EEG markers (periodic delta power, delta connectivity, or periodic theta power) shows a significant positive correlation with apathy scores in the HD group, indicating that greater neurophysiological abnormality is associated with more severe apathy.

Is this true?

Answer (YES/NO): NO